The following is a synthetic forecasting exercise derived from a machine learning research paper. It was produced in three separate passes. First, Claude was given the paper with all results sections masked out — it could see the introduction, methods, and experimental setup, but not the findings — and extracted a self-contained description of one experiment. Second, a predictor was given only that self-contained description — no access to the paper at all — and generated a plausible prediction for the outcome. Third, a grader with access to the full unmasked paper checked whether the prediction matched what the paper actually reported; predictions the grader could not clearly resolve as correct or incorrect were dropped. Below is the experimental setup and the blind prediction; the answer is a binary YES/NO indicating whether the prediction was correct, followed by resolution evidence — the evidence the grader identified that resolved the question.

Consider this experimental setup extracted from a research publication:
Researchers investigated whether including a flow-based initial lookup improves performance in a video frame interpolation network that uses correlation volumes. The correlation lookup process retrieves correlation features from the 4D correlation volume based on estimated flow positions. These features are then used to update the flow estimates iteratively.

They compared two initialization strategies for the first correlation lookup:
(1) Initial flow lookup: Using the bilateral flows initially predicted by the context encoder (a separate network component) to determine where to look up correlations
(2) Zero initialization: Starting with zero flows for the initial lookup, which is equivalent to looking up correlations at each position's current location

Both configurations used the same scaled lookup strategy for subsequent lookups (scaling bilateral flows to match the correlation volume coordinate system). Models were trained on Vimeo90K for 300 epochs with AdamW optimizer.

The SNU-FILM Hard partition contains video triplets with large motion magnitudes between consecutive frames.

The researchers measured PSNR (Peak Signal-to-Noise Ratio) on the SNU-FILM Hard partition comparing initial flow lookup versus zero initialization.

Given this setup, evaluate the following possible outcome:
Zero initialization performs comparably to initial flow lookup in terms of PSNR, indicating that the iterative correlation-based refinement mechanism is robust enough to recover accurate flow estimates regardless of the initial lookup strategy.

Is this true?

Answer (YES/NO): NO